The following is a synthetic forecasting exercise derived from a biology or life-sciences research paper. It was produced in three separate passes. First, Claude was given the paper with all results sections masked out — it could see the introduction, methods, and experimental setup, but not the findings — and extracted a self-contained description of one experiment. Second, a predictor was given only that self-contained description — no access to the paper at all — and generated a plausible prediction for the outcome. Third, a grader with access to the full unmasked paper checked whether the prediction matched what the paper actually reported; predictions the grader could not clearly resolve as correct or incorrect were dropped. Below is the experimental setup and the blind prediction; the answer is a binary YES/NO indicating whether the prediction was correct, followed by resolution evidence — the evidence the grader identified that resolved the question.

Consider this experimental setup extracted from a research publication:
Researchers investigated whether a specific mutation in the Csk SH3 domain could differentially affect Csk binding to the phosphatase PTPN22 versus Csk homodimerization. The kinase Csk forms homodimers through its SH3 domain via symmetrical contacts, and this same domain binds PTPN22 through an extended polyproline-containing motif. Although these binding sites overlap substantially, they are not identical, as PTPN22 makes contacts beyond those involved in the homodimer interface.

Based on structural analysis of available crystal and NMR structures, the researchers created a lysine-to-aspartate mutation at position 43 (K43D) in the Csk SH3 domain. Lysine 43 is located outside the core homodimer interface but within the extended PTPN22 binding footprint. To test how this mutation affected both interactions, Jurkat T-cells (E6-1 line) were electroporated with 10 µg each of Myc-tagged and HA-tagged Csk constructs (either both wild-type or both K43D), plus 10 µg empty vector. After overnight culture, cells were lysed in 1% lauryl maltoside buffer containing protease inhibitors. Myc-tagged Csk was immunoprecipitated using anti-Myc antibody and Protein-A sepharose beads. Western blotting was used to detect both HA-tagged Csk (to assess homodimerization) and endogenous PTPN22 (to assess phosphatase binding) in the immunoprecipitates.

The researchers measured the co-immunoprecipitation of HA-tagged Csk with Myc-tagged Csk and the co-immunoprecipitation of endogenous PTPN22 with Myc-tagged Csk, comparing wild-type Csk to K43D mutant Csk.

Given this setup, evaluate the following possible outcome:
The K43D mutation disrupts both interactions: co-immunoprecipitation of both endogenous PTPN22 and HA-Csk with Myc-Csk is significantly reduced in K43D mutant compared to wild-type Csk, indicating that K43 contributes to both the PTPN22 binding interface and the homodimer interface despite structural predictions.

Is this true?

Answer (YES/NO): NO